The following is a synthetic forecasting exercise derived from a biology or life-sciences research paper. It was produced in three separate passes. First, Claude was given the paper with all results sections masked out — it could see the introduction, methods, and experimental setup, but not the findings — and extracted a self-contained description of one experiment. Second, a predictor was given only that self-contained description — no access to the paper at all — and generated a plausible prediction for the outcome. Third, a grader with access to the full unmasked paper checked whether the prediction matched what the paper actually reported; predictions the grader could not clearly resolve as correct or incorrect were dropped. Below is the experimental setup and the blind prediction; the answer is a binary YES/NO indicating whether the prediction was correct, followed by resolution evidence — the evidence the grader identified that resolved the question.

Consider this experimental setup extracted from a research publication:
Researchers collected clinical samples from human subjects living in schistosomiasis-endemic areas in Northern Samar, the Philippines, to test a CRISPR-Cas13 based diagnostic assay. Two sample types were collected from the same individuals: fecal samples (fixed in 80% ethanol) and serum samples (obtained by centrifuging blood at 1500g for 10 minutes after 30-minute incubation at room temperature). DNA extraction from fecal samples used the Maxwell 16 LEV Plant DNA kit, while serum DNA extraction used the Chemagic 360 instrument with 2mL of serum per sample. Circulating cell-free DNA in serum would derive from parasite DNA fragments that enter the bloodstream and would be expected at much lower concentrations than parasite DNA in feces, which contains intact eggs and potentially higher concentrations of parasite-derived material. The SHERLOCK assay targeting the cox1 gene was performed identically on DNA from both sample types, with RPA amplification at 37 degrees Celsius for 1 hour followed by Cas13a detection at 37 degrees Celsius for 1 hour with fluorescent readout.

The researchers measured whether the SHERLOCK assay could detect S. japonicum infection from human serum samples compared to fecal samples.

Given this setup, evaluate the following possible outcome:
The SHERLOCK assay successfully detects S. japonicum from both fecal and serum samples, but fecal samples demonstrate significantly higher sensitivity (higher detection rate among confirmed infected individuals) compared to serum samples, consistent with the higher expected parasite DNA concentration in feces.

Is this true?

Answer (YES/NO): YES